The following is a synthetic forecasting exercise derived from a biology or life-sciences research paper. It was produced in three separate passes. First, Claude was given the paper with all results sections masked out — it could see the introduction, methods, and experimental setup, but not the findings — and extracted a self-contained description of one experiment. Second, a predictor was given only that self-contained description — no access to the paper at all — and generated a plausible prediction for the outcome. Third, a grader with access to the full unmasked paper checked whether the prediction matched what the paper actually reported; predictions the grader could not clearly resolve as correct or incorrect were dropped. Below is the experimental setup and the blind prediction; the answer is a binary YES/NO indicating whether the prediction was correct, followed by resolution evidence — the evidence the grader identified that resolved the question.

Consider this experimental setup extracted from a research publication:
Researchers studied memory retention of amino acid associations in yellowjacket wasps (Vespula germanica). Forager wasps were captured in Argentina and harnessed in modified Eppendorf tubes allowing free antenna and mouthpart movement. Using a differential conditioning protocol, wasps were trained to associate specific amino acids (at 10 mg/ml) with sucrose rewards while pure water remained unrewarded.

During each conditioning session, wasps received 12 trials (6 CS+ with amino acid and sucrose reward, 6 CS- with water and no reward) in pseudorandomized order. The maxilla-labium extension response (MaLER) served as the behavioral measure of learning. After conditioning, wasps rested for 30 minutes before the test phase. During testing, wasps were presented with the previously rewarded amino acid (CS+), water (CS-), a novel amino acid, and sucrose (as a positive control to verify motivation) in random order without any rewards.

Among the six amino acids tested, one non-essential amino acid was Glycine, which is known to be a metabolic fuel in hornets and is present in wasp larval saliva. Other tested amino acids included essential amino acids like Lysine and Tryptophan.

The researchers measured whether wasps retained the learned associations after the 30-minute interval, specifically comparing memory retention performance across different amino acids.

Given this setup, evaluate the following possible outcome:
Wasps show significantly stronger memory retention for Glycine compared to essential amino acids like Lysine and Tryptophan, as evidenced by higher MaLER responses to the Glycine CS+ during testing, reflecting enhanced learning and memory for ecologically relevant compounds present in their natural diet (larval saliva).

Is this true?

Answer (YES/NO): NO